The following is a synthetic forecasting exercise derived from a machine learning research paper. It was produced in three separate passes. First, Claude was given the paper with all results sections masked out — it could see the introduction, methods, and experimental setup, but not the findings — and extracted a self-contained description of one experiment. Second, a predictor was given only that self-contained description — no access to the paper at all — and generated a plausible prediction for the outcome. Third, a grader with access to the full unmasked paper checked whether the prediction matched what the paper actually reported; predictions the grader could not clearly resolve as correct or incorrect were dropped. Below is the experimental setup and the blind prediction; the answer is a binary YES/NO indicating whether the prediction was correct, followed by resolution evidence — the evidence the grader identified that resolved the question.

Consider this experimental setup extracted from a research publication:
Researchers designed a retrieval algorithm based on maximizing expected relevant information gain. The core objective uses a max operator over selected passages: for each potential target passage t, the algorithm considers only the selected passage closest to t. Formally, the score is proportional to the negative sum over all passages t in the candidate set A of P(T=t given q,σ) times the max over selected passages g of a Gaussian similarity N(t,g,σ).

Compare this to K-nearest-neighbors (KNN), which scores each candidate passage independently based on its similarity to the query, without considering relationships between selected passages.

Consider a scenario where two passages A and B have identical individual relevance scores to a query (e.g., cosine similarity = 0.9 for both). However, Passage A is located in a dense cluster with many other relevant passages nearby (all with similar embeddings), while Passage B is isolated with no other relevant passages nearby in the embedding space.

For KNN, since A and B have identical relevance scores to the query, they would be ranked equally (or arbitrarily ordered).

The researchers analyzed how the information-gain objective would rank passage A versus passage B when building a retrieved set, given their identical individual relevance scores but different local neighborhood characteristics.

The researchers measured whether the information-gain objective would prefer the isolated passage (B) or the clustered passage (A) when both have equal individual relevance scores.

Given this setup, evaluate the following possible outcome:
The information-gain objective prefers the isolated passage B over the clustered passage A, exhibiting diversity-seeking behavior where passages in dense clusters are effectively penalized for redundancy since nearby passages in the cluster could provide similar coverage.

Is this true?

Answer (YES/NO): YES